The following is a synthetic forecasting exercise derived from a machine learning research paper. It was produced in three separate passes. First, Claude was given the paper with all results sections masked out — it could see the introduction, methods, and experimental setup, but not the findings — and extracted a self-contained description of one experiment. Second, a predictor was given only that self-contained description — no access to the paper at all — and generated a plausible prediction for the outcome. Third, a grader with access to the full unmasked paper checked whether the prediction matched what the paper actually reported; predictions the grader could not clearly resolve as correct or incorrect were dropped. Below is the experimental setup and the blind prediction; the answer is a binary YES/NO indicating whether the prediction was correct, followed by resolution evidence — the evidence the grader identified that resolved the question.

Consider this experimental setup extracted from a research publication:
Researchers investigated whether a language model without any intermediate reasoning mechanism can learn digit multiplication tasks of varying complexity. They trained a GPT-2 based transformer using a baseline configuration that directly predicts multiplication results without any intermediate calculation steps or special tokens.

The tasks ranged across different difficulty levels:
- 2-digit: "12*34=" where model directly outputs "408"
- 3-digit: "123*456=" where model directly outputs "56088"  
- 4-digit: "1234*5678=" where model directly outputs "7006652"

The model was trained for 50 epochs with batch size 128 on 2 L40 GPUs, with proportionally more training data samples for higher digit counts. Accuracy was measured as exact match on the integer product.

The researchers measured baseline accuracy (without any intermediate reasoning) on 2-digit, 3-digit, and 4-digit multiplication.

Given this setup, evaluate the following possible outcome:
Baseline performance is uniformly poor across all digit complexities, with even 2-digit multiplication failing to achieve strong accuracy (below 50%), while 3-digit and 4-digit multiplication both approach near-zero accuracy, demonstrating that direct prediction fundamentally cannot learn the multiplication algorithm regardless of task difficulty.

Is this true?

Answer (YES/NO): NO